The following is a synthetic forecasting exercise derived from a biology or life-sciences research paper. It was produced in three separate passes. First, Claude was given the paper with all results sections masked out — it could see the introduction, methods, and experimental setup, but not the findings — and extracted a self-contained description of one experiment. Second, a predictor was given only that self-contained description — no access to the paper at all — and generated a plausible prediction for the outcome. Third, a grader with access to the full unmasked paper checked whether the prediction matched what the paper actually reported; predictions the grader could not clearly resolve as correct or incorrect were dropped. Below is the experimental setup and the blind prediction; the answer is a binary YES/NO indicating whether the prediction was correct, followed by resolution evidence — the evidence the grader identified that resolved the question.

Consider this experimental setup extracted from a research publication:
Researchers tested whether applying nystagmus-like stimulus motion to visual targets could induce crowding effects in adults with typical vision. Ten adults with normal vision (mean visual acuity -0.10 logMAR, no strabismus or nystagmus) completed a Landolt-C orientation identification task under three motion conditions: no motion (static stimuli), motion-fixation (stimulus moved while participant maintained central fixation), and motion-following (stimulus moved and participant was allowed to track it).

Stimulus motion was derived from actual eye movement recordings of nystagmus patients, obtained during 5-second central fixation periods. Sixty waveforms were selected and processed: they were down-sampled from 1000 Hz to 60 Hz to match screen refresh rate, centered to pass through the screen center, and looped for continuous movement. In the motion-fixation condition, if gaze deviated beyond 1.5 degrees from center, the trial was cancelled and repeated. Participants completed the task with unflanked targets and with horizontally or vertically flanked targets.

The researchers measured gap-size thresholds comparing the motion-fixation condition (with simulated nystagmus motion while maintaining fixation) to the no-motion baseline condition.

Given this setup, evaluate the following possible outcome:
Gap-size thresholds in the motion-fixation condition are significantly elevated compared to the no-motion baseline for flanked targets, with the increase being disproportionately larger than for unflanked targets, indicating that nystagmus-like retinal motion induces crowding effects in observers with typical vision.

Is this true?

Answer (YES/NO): YES